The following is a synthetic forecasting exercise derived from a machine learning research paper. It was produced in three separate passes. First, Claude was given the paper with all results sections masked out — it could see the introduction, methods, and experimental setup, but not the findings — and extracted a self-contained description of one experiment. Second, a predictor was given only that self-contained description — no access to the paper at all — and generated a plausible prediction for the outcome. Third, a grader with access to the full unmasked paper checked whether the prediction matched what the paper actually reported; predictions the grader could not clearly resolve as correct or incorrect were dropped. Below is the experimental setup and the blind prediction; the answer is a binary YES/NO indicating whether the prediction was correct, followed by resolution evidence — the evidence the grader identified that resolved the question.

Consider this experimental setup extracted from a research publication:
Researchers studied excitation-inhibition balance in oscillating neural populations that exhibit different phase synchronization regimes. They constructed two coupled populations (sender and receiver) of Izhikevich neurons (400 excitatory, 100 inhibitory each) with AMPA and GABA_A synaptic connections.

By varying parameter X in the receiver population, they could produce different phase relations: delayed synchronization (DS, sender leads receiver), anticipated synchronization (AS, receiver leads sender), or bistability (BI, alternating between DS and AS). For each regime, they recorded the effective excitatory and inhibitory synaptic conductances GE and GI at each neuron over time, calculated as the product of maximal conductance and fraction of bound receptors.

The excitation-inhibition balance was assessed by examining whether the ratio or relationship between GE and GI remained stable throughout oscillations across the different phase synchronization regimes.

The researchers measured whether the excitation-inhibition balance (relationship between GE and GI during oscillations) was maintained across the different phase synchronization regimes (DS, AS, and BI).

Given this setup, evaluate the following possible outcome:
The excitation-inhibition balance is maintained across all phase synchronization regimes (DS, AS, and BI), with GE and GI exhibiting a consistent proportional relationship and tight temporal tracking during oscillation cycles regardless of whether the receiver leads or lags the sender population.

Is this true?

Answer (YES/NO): YES